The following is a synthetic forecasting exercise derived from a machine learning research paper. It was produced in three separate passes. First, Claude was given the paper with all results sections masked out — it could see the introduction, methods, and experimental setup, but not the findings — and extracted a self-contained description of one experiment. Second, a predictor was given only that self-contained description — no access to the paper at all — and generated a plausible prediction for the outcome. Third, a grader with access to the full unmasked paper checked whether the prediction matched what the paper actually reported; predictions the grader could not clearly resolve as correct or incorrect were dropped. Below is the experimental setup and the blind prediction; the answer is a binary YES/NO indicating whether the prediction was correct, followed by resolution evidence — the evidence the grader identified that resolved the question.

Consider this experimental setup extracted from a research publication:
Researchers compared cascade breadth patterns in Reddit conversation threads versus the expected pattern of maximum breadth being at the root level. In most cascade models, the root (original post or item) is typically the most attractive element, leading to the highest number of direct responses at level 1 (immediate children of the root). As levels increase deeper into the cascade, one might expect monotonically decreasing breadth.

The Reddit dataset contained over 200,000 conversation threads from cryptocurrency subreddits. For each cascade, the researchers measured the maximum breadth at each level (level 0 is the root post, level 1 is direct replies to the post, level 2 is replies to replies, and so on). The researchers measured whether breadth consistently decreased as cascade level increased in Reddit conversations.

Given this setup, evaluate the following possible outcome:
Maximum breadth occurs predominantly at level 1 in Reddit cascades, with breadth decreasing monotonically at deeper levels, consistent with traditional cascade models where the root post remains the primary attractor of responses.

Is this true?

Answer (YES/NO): NO